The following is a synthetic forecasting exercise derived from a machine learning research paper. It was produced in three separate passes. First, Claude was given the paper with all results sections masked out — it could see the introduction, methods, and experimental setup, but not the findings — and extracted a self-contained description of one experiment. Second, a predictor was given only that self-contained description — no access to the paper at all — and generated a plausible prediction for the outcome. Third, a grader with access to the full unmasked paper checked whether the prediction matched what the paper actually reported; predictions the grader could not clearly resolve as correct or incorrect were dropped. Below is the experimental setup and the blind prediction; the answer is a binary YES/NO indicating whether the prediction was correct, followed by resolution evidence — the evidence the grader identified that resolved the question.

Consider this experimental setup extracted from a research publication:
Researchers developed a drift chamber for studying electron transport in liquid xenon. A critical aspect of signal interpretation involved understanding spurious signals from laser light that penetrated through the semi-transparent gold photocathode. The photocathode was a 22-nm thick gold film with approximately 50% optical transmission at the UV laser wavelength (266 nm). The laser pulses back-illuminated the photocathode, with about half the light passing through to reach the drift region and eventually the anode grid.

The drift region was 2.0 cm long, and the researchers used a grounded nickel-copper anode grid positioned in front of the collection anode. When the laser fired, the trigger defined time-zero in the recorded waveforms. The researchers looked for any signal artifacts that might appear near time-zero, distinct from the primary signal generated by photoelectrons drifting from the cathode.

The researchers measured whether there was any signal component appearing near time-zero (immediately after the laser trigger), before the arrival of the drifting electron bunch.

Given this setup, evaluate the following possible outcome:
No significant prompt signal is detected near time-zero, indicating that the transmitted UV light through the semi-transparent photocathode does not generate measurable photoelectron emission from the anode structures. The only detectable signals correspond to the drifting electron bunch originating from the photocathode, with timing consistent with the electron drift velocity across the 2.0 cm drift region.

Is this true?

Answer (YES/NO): NO